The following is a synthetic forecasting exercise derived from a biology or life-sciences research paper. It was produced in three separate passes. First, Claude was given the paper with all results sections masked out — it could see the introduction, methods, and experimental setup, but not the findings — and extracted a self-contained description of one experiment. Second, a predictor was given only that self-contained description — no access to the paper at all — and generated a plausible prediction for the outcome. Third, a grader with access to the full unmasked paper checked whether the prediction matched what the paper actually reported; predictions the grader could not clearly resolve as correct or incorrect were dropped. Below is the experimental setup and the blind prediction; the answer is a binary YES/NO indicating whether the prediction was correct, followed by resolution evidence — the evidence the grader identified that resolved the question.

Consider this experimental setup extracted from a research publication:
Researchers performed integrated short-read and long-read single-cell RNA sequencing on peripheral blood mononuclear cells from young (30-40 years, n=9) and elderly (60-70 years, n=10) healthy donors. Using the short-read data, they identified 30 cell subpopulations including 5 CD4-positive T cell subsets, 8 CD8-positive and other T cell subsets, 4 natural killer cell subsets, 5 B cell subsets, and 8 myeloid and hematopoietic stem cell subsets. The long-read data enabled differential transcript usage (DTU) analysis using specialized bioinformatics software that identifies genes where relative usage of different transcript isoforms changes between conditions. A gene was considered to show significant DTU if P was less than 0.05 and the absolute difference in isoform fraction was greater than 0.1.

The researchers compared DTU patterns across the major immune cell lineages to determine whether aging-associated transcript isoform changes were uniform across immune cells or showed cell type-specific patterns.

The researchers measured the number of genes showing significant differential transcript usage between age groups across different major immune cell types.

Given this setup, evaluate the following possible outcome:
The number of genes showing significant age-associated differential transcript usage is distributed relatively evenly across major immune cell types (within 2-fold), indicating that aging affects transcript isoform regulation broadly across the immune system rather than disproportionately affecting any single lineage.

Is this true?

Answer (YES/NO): NO